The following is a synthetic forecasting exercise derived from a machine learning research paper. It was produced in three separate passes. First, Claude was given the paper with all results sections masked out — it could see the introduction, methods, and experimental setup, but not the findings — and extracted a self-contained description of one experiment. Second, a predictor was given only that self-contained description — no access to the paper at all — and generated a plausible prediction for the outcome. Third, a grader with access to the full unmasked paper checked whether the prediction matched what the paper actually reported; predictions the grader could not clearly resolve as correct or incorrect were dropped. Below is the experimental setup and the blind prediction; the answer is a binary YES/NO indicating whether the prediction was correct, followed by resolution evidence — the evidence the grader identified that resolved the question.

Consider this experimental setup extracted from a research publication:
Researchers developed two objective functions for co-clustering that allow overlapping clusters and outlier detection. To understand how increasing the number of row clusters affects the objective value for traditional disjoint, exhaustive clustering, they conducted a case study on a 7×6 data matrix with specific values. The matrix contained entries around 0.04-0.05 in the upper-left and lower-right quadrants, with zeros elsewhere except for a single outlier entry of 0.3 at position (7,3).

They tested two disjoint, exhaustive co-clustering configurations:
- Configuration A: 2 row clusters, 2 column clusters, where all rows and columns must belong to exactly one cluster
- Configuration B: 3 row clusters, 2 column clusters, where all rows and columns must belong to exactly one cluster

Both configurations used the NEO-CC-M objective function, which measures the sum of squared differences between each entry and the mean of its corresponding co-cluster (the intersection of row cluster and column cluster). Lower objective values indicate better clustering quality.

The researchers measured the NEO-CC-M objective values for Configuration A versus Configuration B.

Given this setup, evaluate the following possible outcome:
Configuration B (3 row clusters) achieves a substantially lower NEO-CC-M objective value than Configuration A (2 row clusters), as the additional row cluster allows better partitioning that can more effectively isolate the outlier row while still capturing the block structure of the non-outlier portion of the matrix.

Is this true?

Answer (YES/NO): NO